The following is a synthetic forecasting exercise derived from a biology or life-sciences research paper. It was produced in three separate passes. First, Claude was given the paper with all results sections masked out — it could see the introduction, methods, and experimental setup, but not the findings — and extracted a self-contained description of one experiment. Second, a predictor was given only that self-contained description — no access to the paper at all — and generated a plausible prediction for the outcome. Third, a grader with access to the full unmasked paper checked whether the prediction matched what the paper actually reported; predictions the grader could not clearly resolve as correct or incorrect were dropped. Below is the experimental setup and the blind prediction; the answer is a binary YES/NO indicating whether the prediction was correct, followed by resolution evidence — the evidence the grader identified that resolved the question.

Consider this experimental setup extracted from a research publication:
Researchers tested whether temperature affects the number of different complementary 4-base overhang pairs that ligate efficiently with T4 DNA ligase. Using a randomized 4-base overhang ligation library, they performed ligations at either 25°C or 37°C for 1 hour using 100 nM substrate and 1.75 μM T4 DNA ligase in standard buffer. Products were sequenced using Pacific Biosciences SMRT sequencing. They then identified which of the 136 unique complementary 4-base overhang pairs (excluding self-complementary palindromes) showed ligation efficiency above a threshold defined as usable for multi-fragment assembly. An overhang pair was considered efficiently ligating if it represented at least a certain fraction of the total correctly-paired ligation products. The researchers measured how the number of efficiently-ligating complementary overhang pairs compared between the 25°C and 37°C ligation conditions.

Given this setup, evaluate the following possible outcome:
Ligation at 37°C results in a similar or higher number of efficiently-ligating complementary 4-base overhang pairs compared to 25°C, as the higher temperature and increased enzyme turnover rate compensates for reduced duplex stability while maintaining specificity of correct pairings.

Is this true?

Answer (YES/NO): NO